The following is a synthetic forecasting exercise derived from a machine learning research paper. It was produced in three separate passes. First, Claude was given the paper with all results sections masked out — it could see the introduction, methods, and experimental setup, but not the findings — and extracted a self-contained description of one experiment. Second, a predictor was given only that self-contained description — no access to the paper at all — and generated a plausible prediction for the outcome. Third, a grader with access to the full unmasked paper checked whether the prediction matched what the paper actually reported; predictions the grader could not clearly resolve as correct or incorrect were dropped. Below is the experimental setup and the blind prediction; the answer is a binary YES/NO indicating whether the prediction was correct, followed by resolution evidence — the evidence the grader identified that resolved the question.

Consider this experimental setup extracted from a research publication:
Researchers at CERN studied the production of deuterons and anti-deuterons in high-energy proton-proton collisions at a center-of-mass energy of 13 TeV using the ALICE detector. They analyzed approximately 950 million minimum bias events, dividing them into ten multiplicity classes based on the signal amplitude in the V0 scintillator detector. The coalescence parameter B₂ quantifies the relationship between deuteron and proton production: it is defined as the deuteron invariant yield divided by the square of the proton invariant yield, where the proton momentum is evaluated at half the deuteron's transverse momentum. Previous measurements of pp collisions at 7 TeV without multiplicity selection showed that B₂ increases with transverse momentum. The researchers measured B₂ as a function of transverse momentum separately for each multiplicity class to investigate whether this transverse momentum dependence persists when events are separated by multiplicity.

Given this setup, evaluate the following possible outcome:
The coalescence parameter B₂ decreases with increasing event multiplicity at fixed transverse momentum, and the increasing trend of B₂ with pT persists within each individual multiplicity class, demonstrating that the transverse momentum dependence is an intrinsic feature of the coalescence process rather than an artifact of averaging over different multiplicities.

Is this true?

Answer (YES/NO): NO